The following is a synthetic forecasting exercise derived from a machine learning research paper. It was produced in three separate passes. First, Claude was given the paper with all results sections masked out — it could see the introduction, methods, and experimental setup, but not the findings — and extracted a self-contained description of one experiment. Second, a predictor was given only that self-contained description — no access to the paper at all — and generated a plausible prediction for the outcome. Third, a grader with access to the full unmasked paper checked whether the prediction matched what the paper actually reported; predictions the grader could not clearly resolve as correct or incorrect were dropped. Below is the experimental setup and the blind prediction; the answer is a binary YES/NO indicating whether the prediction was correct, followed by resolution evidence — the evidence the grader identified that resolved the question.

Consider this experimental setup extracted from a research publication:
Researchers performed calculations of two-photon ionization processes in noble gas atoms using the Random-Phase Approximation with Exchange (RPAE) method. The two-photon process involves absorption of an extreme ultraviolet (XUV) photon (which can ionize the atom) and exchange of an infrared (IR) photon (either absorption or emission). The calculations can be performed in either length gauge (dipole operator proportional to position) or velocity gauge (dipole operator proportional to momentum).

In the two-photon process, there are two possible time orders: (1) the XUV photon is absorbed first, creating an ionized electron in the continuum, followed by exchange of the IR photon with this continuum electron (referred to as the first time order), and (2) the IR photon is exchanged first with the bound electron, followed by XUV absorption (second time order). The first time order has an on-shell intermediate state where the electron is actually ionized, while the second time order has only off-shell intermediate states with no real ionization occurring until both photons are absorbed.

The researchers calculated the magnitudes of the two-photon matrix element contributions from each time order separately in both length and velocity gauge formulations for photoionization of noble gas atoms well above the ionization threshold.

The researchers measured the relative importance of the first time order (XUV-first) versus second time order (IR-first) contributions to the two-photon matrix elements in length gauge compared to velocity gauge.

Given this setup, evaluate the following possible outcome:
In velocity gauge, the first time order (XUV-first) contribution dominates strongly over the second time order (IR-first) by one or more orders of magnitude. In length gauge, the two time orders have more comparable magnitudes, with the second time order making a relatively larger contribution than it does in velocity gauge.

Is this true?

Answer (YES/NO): NO